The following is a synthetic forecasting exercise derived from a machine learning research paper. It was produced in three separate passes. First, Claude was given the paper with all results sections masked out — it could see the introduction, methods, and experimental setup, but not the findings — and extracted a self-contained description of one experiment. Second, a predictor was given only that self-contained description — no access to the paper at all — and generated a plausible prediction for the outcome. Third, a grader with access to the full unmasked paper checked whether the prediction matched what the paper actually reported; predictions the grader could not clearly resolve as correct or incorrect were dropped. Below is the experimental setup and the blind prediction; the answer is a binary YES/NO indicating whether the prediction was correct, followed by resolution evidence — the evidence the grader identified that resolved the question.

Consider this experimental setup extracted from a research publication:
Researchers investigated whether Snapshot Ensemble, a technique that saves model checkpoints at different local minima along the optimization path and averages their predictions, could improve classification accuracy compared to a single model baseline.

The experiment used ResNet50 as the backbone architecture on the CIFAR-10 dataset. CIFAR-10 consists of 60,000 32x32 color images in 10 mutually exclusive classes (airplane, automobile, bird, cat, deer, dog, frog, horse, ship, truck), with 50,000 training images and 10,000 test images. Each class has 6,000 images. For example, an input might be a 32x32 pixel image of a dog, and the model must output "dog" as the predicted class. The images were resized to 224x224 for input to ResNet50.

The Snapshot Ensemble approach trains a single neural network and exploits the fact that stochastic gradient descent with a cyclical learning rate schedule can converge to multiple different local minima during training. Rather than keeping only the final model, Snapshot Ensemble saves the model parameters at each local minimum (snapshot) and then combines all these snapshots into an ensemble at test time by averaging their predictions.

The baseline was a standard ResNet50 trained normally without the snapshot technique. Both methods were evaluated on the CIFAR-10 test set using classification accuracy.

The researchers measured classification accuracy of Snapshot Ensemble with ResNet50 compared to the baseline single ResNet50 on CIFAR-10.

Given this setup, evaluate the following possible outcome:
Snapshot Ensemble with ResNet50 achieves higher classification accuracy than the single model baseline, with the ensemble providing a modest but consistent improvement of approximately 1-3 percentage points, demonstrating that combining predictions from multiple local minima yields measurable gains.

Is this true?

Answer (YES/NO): NO